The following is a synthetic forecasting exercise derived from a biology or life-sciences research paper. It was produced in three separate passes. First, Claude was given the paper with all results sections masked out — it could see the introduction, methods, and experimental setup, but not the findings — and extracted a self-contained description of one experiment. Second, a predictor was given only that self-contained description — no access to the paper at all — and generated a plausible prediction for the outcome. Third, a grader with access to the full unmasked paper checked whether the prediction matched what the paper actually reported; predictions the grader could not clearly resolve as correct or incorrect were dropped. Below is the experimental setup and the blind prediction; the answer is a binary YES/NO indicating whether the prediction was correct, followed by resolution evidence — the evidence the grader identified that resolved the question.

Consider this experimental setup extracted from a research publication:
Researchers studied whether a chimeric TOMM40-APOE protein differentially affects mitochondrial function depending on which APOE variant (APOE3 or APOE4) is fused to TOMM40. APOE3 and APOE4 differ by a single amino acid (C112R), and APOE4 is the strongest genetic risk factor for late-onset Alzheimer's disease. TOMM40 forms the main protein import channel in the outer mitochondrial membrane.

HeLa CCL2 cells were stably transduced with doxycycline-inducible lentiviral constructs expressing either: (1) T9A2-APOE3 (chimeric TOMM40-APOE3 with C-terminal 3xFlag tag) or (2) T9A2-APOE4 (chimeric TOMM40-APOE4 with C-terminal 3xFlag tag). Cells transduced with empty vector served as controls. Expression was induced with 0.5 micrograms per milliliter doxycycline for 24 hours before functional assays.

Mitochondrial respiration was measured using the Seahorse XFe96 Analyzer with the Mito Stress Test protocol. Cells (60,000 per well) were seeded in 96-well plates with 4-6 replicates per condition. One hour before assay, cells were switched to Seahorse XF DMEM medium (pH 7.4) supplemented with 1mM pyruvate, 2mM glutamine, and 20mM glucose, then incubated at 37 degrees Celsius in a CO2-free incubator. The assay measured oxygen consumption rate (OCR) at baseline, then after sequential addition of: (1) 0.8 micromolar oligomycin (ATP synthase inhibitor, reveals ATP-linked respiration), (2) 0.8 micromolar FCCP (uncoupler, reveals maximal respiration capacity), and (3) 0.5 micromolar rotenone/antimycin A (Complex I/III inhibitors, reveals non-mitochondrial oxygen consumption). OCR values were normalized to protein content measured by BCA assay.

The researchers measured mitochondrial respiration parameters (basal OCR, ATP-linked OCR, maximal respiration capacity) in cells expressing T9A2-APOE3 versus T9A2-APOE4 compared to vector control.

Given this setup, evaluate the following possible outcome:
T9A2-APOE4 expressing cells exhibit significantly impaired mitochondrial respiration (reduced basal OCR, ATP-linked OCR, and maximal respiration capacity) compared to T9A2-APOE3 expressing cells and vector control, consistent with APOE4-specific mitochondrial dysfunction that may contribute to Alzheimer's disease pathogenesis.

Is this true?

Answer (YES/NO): NO